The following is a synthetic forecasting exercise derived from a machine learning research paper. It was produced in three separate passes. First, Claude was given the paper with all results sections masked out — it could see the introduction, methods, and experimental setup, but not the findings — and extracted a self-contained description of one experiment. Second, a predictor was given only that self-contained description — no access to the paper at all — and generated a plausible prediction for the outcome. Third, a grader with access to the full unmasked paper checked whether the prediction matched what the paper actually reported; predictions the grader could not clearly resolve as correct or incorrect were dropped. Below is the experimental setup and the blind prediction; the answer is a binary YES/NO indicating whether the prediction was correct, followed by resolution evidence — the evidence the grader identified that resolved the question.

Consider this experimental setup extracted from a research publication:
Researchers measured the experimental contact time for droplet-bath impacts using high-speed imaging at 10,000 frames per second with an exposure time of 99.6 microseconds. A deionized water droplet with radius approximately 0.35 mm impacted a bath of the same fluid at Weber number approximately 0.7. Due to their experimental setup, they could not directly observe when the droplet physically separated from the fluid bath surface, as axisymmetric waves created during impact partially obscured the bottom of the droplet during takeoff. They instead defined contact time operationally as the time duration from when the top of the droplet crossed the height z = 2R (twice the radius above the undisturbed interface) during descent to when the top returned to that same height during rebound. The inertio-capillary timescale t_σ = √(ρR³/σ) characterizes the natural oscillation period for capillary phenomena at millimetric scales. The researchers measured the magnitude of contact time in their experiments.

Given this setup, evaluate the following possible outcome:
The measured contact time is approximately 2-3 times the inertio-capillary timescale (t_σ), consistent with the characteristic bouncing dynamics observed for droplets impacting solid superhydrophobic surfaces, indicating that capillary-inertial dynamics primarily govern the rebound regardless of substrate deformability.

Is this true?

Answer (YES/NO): NO